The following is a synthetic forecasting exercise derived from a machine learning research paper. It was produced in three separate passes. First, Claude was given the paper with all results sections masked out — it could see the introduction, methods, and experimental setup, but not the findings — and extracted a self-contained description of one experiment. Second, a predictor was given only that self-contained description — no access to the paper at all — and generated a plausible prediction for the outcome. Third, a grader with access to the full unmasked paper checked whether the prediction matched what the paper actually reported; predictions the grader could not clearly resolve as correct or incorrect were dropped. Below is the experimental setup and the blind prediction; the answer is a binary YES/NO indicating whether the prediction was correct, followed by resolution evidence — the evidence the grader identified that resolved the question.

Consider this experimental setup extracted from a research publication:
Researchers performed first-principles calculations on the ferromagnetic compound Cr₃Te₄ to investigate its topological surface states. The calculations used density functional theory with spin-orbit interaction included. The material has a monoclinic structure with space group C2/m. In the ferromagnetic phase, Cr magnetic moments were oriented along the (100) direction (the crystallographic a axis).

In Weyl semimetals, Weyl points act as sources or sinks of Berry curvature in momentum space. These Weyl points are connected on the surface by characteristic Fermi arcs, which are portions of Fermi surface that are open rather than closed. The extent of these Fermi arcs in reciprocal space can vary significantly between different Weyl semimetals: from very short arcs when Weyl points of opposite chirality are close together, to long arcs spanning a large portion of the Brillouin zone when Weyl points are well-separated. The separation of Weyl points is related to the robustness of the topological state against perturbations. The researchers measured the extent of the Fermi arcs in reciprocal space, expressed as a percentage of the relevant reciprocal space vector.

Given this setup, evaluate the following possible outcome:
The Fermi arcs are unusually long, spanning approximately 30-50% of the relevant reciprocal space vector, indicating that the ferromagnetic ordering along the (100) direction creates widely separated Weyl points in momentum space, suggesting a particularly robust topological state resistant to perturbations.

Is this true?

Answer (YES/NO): NO